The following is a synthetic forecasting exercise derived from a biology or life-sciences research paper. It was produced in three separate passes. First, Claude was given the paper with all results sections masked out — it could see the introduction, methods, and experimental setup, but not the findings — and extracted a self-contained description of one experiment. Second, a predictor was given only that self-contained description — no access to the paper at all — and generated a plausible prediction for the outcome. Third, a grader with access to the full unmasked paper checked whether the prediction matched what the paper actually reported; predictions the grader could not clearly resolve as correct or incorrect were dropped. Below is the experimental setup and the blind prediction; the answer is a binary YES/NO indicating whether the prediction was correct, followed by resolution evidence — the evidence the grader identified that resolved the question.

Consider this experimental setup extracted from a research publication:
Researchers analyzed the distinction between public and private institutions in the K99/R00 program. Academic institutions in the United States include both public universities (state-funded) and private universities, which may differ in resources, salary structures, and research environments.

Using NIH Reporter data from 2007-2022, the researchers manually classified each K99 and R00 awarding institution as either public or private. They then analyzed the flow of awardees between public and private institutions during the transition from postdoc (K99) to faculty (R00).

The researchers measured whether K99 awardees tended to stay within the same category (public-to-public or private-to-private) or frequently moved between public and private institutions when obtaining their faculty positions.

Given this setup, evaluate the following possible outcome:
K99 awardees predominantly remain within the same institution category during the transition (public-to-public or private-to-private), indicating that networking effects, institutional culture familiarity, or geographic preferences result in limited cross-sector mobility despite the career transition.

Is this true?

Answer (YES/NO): NO